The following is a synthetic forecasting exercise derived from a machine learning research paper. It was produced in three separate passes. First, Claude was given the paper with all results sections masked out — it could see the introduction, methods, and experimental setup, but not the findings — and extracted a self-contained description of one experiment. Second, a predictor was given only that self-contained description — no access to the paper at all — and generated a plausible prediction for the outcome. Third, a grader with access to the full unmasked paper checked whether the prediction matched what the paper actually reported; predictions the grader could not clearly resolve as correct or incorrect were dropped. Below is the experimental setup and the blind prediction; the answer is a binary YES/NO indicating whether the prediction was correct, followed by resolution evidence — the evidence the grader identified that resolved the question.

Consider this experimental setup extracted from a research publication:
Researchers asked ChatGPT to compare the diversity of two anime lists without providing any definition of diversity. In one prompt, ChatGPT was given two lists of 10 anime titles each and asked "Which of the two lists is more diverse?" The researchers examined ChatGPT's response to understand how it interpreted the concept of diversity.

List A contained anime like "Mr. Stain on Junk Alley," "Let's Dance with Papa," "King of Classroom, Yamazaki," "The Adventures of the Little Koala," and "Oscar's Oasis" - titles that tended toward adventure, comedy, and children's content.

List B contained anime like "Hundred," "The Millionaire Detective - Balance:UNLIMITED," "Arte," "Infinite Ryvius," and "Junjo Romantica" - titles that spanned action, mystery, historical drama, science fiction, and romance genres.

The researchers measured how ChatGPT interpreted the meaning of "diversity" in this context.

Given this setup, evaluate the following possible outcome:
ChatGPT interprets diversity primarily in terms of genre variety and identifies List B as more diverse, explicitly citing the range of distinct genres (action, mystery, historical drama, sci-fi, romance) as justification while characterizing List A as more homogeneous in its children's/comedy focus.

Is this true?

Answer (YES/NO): NO